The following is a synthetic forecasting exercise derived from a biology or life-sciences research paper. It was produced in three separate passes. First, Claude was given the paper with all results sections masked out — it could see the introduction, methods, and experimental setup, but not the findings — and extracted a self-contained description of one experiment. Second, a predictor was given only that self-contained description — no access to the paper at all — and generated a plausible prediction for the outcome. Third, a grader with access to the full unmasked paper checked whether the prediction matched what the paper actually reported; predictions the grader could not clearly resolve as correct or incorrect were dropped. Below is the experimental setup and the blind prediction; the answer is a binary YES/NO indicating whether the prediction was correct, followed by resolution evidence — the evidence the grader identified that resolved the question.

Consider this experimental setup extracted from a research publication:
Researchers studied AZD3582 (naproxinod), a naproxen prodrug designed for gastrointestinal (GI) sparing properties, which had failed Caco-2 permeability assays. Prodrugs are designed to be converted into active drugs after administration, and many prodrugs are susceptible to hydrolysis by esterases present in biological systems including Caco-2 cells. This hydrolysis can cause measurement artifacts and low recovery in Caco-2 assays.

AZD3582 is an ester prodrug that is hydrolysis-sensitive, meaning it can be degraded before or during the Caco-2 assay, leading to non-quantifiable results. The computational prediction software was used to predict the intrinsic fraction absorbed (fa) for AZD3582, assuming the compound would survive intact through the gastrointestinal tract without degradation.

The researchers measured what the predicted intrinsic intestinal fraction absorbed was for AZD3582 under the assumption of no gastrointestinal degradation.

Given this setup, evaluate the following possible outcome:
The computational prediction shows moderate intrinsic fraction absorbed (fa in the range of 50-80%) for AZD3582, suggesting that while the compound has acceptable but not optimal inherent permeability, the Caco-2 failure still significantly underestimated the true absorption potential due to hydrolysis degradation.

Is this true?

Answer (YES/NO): NO